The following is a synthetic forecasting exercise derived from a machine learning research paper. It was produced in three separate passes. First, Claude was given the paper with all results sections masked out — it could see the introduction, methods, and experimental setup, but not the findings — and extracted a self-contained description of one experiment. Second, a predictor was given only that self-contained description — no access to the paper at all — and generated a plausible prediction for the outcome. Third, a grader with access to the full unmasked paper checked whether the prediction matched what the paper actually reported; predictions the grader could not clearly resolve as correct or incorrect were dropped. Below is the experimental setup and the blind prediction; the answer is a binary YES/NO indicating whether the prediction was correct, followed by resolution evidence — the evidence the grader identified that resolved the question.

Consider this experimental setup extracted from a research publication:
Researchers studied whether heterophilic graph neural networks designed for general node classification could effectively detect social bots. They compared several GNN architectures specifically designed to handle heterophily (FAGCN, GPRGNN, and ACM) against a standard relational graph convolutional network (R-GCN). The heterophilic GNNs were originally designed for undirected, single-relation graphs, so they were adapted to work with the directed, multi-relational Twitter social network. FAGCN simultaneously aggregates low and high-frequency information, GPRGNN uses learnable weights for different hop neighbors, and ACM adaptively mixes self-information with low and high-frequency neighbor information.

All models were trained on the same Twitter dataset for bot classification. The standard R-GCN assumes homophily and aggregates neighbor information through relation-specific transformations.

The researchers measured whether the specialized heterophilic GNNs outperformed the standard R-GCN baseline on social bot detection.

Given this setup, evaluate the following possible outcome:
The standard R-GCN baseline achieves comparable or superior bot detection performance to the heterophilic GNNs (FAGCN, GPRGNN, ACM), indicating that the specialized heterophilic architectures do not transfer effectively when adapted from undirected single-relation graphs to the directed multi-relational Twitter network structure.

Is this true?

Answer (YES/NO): YES